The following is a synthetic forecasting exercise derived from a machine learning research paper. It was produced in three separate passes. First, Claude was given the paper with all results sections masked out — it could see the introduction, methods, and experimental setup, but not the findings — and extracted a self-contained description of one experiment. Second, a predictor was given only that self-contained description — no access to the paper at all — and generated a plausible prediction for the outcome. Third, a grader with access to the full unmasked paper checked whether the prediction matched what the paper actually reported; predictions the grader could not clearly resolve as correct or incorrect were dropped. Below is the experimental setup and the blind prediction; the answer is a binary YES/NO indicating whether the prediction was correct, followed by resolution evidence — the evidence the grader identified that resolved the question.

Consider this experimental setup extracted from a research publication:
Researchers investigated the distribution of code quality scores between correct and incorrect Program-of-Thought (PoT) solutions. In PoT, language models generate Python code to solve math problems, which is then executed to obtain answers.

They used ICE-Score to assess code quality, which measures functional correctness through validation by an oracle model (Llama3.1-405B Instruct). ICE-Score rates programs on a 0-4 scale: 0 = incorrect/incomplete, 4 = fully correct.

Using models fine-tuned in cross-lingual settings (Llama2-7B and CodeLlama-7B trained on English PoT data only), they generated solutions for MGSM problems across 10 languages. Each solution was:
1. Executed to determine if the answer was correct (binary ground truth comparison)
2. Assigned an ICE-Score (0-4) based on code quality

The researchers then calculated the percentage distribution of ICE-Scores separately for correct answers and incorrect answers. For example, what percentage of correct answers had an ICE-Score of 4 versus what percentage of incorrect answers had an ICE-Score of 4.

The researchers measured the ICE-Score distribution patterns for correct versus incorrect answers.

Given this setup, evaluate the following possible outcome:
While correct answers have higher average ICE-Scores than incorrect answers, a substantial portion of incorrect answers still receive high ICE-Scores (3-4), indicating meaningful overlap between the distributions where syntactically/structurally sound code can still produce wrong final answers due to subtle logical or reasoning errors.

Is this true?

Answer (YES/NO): NO